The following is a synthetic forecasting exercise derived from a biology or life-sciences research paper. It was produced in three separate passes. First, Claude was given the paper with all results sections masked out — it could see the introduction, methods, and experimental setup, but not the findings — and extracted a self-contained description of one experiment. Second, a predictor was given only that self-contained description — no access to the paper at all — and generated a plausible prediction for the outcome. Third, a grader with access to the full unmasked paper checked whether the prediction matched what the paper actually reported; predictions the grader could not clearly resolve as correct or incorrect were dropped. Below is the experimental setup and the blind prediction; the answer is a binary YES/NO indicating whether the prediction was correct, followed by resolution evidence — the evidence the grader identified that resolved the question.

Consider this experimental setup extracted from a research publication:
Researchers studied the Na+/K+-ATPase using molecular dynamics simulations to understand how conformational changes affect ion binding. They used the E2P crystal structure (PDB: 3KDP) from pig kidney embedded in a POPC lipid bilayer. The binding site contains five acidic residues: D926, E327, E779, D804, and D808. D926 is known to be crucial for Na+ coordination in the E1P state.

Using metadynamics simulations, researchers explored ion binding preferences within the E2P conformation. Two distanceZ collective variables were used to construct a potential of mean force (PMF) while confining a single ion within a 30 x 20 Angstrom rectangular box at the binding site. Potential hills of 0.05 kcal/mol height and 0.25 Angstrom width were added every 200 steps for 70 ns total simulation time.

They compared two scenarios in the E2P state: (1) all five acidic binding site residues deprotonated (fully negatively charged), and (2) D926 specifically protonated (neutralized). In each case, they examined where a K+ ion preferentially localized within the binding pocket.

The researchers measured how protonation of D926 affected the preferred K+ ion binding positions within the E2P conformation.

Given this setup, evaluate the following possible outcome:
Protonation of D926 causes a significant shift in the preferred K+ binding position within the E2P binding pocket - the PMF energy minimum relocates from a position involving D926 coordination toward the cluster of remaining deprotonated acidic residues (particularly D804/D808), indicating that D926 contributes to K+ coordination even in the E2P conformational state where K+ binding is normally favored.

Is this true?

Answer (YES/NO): YES